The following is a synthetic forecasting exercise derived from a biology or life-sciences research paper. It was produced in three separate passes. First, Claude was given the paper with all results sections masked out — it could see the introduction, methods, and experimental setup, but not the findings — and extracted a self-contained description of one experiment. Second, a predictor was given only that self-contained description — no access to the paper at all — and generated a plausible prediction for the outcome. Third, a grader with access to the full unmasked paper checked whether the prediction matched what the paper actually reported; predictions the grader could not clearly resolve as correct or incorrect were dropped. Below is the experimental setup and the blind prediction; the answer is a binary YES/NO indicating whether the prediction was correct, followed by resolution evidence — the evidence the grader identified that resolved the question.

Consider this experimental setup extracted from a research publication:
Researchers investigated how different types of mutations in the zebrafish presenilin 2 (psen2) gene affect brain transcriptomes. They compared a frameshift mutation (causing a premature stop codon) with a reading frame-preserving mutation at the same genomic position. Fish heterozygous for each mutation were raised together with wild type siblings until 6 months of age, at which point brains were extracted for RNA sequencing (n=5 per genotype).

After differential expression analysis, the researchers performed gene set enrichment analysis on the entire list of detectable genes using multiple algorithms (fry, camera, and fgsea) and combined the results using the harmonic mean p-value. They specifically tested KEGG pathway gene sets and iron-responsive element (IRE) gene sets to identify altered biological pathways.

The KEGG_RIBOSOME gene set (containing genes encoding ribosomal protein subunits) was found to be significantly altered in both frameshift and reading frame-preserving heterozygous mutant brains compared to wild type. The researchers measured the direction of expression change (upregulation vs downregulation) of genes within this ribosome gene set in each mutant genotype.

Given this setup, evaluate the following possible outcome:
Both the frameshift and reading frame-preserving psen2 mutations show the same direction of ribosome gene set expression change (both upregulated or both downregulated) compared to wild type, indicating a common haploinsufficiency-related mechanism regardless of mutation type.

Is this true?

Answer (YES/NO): NO